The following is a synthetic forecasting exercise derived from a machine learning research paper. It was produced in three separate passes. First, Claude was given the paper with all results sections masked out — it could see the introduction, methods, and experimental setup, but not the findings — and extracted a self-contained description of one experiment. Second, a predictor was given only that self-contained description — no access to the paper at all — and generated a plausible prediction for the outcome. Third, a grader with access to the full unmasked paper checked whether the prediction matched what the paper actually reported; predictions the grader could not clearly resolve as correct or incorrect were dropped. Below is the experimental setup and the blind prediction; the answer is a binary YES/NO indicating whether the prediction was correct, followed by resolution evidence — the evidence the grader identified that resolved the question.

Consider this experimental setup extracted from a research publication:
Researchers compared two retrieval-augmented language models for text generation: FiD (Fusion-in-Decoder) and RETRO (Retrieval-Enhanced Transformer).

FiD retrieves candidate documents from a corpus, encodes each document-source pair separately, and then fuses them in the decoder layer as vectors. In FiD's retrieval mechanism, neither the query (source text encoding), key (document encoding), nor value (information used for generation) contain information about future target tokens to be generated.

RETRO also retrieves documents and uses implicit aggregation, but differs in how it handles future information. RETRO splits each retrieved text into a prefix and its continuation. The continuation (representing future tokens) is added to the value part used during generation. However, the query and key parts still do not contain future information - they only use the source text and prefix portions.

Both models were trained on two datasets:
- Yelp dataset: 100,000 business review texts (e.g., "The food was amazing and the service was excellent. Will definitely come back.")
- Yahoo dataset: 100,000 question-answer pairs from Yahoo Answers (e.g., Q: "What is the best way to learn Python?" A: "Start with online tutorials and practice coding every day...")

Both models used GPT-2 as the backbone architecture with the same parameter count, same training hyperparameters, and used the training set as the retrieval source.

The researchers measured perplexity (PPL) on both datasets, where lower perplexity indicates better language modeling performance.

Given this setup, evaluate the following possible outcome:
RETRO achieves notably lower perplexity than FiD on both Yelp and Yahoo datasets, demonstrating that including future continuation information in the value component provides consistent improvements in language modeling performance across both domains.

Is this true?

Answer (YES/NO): NO